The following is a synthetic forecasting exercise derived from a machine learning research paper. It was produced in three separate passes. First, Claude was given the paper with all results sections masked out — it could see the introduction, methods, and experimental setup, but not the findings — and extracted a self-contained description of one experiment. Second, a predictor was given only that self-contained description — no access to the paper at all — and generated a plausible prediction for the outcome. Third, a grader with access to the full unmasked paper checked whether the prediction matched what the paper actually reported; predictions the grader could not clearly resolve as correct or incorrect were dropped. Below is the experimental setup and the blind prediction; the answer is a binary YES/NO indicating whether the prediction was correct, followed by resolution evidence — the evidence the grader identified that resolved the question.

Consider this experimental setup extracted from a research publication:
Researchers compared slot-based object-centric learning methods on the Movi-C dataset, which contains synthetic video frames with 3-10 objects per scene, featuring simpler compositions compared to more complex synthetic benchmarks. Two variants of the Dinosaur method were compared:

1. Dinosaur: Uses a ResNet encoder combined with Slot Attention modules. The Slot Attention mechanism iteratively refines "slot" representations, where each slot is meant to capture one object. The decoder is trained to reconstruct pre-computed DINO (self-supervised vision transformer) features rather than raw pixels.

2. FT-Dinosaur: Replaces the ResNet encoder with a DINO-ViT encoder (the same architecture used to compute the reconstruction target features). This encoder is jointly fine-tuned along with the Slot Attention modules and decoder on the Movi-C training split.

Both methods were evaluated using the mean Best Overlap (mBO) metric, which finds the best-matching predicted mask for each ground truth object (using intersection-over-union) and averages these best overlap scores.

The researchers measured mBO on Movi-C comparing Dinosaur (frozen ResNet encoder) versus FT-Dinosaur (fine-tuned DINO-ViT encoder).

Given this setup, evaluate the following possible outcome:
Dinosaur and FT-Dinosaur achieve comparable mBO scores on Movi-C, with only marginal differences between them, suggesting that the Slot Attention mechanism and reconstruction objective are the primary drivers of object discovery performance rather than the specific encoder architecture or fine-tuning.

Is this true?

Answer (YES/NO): NO